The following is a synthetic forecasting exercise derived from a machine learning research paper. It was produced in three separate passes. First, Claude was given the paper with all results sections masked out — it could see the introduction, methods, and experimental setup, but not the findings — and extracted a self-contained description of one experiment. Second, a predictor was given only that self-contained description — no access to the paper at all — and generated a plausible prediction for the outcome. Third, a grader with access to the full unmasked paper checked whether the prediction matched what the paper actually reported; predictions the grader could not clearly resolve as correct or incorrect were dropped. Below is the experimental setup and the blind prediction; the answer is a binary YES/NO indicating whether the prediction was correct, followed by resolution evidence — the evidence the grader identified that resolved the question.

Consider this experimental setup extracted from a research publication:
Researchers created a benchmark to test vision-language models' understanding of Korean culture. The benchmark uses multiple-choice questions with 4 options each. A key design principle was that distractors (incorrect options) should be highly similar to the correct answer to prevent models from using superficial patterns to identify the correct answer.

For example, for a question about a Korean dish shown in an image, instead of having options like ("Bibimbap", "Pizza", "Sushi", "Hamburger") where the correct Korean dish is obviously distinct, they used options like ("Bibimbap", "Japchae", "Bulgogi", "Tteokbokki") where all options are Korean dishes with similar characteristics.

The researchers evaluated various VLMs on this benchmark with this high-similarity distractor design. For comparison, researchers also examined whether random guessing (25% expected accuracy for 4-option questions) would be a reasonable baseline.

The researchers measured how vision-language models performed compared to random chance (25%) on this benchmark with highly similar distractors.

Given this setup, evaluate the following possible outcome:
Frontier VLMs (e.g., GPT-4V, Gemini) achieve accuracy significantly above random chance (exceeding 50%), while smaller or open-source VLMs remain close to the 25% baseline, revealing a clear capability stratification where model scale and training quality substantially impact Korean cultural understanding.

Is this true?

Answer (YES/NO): NO